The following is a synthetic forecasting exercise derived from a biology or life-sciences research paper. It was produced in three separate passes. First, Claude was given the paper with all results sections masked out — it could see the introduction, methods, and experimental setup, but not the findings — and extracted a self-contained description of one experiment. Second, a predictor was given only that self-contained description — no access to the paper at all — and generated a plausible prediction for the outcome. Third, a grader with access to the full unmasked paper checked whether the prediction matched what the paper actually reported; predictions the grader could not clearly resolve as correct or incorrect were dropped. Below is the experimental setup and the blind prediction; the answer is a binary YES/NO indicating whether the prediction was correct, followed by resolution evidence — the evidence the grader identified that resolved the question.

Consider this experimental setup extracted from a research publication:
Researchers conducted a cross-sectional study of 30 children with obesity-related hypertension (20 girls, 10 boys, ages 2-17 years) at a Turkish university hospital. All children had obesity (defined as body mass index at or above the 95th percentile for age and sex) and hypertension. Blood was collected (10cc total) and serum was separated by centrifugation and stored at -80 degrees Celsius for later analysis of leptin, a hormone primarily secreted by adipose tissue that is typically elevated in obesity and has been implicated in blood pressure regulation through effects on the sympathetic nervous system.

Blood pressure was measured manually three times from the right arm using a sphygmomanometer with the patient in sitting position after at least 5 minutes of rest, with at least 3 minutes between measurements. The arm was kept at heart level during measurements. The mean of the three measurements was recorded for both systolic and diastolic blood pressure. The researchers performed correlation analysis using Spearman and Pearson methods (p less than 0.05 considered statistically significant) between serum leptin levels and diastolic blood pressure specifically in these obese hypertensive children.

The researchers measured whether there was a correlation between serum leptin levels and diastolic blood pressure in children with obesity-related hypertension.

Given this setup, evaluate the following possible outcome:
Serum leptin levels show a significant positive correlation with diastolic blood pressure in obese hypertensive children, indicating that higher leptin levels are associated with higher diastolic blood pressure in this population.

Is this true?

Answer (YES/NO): YES